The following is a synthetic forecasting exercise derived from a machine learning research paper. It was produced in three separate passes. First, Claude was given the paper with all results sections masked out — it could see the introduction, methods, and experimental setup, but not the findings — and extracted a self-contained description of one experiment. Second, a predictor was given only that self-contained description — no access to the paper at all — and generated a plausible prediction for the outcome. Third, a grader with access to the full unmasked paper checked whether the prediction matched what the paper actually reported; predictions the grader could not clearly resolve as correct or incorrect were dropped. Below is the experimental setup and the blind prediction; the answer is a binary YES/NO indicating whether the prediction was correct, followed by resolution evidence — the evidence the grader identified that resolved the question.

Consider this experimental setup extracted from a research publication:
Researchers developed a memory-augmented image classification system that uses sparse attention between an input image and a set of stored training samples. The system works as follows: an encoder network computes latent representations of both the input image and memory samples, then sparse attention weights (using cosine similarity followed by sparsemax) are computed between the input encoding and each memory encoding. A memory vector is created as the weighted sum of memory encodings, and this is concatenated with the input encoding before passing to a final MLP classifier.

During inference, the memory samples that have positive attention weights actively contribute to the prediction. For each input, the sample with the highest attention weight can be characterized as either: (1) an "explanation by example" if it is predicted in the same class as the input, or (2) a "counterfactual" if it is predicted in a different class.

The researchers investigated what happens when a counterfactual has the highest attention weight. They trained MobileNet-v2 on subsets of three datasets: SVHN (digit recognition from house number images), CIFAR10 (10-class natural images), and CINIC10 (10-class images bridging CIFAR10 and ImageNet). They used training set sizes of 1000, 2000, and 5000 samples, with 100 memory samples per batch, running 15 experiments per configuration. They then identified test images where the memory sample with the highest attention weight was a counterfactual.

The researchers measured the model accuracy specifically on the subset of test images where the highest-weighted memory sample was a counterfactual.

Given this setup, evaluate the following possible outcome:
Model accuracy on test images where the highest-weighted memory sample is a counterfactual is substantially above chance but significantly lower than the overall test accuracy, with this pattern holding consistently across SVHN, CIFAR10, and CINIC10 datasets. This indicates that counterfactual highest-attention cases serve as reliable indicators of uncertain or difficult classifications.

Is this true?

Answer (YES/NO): YES